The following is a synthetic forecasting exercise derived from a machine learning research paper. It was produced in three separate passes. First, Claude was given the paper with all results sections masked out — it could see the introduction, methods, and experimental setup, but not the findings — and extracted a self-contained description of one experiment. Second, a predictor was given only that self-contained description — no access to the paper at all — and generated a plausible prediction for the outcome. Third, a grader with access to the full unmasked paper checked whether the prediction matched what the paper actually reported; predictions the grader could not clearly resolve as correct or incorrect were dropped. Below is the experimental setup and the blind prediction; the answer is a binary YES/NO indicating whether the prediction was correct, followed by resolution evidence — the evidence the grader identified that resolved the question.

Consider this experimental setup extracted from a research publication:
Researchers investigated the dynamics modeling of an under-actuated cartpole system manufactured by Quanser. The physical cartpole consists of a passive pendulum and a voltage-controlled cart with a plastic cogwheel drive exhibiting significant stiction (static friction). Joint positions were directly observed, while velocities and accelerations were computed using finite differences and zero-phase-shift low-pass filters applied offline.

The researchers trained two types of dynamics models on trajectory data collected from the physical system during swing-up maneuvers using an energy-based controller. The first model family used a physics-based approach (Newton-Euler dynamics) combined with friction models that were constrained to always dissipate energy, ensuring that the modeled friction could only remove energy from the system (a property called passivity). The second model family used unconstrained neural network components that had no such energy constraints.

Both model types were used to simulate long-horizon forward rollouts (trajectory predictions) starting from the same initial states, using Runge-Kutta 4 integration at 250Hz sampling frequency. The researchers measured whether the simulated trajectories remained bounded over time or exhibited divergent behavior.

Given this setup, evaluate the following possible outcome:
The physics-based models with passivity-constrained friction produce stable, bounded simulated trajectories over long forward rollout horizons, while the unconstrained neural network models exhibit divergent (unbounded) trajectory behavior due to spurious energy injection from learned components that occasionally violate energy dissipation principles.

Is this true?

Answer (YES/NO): YES